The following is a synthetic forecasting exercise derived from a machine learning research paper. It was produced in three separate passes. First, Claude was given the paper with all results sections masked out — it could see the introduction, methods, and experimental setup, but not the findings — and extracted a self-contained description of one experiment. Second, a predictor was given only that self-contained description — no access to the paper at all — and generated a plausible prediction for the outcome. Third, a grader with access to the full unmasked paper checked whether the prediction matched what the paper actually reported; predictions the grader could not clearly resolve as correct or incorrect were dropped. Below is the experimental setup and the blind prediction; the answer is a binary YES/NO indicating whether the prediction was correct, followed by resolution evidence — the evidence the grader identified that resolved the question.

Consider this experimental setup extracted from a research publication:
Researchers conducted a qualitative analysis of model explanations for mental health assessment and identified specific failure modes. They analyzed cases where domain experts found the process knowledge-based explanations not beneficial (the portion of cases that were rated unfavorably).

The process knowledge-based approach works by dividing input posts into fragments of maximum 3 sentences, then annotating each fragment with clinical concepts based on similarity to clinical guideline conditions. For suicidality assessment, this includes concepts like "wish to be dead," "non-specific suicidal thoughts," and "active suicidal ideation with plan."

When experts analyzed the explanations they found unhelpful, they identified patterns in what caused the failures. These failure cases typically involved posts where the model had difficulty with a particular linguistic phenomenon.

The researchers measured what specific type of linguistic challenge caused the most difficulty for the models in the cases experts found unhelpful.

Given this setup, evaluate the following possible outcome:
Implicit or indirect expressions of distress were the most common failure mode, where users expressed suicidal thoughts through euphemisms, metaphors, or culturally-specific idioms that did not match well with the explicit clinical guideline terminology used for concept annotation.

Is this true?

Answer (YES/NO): NO